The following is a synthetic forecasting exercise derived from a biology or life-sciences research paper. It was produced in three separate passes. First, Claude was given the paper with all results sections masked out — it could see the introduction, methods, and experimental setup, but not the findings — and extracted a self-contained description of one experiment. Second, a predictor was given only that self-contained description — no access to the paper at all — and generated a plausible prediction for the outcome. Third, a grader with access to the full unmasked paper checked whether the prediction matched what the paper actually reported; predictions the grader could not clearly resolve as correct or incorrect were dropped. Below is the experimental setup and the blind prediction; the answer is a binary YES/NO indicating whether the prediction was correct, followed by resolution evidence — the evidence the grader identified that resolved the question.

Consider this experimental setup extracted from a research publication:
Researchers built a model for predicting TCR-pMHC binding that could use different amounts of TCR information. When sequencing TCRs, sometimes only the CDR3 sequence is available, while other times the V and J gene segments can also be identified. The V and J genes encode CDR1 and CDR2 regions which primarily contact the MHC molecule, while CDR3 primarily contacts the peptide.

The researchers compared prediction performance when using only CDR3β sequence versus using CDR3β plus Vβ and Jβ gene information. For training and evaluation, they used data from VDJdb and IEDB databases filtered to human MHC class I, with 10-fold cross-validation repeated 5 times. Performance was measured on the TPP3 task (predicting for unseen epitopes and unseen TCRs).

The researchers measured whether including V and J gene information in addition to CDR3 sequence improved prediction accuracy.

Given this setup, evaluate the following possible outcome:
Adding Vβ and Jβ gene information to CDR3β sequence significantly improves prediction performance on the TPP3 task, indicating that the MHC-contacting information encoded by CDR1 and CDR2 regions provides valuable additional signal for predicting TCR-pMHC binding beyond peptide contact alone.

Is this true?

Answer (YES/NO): NO